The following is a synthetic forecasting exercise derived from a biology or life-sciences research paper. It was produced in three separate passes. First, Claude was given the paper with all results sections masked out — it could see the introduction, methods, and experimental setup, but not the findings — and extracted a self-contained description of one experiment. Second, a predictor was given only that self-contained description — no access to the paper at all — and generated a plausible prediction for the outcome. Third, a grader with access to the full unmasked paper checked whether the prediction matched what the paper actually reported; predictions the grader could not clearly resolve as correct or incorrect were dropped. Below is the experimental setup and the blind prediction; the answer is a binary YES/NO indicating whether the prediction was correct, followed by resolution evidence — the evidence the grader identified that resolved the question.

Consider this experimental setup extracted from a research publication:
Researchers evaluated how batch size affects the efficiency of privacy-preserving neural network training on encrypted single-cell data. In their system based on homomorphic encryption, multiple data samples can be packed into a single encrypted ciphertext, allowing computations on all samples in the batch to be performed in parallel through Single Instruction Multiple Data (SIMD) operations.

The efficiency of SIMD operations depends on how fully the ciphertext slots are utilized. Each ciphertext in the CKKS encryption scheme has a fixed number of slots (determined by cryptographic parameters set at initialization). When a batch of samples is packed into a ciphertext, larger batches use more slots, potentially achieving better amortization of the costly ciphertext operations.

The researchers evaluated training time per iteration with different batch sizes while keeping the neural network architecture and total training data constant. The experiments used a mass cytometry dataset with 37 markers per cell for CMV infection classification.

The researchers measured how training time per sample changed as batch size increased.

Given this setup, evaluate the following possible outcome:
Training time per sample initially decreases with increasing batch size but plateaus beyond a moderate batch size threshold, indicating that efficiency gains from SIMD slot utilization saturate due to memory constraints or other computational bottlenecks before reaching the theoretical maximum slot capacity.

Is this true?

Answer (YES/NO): NO